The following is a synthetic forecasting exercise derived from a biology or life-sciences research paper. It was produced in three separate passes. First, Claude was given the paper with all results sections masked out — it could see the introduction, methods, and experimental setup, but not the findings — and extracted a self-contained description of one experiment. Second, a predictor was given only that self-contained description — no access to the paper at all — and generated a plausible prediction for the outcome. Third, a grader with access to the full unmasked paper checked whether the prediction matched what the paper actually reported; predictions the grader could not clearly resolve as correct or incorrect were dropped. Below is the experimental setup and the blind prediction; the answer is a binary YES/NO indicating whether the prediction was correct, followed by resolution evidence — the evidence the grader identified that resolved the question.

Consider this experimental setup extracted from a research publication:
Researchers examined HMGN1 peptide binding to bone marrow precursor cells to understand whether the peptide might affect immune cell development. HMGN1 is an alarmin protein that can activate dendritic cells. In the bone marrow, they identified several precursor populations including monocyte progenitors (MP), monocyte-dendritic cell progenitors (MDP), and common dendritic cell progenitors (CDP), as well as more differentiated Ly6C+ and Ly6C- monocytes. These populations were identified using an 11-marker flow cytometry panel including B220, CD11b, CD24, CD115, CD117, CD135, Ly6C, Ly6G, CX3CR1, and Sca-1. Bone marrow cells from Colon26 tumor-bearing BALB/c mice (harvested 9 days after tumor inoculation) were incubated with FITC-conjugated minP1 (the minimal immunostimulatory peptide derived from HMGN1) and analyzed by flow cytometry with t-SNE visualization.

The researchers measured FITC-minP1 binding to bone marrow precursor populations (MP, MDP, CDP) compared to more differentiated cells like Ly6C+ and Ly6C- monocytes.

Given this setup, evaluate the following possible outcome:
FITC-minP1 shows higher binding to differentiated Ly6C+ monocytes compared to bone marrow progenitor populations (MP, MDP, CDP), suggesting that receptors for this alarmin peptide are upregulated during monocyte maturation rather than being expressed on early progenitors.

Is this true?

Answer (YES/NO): NO